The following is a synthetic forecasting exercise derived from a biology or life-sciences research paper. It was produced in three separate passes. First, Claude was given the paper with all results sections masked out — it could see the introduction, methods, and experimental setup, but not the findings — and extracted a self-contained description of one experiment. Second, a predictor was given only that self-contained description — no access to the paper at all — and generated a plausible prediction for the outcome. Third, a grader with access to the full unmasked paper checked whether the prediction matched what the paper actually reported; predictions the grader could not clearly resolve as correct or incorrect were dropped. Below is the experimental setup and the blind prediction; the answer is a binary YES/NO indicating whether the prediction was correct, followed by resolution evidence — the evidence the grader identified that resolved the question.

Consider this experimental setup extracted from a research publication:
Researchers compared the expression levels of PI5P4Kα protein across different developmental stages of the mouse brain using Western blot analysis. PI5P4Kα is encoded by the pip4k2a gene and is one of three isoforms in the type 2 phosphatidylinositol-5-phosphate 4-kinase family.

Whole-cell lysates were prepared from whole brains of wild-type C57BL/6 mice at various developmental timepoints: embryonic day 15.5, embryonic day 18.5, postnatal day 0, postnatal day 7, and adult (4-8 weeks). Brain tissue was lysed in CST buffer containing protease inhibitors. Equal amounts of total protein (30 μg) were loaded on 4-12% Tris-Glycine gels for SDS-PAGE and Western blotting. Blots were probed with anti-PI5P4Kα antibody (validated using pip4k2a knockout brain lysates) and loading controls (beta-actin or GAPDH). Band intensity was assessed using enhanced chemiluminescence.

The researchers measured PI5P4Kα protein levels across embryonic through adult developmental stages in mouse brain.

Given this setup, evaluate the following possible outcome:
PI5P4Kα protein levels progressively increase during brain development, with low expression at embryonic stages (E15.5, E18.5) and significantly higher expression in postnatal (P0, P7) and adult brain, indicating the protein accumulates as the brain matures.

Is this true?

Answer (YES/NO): NO